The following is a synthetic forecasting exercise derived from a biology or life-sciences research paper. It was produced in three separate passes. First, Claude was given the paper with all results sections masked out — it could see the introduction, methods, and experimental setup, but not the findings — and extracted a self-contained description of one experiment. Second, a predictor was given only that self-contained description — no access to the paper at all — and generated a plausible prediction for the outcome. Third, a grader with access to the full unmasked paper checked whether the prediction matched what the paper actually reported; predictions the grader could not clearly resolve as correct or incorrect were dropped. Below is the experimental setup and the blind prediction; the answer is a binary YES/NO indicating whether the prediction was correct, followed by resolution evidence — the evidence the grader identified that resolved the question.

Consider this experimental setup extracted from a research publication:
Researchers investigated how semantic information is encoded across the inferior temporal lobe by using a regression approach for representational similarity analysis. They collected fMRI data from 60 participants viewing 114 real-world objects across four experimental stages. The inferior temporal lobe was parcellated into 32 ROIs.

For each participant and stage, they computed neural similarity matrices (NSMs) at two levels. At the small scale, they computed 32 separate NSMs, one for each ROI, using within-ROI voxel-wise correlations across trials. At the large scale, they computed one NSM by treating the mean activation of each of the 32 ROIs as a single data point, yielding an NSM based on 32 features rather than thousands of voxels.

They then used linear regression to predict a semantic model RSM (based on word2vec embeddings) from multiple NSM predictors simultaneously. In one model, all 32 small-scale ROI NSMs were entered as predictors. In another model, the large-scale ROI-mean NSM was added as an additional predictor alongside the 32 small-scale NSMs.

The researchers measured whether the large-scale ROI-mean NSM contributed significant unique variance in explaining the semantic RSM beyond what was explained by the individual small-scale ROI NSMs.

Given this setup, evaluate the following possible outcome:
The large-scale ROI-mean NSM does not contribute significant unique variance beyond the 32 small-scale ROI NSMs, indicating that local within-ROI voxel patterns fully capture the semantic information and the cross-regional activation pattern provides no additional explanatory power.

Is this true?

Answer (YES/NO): NO